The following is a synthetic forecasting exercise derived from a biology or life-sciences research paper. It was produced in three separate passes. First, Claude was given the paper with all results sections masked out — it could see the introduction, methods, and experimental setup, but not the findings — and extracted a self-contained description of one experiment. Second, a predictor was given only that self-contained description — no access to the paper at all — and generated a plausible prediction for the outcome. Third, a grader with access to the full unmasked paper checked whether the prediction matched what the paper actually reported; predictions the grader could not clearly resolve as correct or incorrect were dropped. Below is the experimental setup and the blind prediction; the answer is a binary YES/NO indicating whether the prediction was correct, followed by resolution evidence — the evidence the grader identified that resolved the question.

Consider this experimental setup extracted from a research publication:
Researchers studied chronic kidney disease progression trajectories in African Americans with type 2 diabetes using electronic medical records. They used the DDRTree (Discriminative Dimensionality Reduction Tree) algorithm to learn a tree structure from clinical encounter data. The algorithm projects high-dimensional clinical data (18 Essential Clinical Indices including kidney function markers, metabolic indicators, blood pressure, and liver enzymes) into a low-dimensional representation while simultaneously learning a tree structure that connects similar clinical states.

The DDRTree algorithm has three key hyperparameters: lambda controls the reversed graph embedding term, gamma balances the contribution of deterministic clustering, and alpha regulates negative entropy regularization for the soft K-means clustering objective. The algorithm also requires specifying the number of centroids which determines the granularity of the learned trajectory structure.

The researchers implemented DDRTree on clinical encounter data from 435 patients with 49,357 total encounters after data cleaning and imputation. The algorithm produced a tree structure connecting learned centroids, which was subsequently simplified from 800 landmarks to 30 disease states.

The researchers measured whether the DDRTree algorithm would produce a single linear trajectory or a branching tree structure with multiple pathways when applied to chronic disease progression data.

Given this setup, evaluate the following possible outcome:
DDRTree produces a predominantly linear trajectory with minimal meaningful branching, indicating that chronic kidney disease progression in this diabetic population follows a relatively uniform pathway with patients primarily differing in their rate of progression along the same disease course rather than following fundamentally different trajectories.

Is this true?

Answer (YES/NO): NO